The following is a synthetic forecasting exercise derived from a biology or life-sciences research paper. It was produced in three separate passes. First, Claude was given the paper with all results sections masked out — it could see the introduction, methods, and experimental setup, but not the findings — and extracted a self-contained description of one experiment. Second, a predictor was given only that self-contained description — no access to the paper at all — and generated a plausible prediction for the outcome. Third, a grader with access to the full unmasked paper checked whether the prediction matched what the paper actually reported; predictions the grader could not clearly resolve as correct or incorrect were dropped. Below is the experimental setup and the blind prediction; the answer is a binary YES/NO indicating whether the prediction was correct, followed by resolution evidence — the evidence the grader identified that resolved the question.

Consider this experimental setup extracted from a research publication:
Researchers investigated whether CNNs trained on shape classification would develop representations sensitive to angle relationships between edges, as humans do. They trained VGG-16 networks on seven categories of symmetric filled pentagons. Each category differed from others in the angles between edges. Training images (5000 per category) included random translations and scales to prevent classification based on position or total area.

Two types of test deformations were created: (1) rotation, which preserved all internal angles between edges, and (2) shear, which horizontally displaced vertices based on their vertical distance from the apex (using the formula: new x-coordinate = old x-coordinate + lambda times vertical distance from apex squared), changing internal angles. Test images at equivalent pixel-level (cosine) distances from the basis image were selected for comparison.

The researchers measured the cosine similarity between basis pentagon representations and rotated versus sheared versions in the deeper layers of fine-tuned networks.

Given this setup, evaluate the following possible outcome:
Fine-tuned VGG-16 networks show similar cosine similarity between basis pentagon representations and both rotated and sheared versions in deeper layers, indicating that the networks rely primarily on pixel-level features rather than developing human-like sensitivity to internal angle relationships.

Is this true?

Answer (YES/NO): NO